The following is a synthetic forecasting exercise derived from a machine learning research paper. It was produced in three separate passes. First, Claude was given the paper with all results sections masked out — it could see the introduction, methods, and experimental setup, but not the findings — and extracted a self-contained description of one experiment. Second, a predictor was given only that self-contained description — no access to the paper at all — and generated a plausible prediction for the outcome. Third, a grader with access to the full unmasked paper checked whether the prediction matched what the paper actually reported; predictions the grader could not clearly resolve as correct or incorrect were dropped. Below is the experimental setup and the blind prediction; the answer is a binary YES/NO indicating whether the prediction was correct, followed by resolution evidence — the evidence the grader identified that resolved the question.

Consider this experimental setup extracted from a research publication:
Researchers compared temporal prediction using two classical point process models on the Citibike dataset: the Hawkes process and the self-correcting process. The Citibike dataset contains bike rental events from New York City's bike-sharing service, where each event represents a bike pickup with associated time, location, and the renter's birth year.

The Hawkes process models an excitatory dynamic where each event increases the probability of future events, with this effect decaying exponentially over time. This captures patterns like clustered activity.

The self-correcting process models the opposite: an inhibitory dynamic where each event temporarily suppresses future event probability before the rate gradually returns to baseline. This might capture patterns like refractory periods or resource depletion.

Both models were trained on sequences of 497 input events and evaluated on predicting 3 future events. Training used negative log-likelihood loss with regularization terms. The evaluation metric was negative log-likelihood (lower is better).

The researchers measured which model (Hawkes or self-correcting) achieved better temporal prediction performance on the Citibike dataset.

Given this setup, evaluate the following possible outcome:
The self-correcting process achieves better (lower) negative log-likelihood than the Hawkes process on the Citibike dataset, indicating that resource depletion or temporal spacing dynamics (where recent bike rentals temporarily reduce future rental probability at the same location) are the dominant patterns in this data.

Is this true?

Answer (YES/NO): NO